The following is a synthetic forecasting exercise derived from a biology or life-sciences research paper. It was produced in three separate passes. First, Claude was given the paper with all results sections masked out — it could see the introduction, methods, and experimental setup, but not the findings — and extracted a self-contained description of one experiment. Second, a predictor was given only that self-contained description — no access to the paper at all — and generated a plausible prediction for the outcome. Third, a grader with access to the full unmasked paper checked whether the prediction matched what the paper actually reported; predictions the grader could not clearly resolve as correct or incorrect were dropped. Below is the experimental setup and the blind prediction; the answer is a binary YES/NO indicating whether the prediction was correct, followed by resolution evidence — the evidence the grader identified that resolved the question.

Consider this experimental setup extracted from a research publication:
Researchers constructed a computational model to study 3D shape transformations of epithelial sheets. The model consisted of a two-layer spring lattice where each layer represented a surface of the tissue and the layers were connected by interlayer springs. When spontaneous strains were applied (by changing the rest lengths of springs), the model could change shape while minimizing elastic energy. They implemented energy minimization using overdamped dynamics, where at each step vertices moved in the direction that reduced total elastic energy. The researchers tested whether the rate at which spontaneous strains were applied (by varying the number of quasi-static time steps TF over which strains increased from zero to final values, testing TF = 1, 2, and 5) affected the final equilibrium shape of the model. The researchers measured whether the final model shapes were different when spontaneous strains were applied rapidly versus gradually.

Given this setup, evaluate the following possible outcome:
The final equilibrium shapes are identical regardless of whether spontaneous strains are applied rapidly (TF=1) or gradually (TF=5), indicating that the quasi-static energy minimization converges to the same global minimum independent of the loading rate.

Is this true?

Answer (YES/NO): YES